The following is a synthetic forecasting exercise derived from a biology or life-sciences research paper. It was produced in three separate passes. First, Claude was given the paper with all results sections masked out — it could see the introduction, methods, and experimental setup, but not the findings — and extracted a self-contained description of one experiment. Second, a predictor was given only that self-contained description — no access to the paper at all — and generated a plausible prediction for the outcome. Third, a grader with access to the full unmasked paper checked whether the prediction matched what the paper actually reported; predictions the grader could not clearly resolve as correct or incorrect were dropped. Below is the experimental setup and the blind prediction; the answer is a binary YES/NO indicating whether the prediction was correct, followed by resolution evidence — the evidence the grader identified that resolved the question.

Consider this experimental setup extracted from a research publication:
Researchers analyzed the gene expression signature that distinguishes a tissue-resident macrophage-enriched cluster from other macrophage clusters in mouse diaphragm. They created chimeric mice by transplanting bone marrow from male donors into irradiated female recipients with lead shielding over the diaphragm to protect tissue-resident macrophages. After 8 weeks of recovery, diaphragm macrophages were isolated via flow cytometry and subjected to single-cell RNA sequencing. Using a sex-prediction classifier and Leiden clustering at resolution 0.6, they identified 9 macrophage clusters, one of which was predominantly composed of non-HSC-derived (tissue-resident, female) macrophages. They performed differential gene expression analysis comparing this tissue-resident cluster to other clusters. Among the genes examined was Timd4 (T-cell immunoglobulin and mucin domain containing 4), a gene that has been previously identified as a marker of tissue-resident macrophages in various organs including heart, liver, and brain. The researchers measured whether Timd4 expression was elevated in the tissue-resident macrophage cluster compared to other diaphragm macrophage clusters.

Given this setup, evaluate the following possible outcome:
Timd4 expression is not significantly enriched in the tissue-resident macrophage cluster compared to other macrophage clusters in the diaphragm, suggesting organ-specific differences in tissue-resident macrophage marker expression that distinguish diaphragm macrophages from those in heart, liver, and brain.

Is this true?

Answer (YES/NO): NO